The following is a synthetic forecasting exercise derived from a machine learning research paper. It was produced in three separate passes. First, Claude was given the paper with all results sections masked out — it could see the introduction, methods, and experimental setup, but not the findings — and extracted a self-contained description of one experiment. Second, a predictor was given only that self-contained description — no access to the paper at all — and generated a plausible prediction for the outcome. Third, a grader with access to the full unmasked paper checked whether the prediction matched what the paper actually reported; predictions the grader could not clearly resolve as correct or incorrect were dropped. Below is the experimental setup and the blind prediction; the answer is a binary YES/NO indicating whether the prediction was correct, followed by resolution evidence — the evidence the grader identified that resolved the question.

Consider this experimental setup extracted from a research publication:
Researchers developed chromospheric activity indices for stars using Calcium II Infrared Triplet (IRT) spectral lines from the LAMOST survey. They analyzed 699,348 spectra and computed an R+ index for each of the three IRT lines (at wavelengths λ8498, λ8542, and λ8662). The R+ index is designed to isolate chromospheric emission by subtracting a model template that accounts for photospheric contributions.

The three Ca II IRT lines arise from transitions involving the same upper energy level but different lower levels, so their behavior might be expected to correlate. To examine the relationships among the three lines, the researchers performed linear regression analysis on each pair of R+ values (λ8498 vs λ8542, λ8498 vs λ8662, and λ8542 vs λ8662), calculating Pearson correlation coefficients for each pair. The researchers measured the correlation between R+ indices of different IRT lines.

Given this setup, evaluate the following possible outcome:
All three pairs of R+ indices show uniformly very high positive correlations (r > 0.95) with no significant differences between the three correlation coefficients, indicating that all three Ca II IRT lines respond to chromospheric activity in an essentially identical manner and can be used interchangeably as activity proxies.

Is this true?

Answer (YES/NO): NO